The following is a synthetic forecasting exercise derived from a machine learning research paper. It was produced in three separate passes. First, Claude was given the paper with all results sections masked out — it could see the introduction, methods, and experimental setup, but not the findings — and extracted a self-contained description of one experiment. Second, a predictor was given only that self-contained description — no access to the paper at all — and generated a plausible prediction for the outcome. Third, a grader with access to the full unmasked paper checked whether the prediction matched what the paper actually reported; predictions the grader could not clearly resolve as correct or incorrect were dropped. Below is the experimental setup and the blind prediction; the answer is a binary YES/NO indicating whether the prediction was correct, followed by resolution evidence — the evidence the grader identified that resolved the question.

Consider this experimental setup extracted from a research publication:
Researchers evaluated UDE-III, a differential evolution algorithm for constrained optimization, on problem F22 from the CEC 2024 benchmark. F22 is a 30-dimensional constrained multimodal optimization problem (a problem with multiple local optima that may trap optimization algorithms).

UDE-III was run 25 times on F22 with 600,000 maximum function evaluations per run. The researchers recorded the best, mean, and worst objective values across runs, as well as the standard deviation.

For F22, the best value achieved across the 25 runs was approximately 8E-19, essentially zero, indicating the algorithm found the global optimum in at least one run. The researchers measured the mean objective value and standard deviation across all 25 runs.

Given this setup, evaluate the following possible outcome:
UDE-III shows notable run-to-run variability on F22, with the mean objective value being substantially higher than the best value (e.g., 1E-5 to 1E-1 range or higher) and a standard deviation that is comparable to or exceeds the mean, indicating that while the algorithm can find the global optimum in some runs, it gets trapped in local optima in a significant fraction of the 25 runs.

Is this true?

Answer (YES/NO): YES